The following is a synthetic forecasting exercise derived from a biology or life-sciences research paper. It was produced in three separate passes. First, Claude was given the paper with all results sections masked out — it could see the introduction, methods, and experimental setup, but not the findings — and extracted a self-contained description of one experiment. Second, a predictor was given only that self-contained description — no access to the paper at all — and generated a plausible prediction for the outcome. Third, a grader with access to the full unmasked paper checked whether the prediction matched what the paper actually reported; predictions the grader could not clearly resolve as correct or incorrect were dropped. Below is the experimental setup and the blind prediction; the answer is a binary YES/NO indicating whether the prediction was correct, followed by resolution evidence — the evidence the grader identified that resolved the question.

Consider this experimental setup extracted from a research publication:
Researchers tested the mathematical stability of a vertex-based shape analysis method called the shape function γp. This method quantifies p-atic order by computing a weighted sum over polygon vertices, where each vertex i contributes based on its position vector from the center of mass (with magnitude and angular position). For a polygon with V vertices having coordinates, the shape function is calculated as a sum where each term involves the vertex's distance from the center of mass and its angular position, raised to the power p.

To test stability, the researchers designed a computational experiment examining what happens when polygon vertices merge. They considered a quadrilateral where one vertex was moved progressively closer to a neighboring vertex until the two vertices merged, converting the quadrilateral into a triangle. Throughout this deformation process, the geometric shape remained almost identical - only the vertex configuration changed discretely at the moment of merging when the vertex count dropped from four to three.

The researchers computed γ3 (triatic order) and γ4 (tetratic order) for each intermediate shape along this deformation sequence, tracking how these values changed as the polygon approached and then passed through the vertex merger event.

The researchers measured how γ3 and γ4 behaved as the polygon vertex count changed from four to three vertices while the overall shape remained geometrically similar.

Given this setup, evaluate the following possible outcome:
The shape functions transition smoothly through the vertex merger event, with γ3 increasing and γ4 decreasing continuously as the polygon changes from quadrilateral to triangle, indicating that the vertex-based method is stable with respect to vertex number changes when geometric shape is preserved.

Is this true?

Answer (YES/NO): NO